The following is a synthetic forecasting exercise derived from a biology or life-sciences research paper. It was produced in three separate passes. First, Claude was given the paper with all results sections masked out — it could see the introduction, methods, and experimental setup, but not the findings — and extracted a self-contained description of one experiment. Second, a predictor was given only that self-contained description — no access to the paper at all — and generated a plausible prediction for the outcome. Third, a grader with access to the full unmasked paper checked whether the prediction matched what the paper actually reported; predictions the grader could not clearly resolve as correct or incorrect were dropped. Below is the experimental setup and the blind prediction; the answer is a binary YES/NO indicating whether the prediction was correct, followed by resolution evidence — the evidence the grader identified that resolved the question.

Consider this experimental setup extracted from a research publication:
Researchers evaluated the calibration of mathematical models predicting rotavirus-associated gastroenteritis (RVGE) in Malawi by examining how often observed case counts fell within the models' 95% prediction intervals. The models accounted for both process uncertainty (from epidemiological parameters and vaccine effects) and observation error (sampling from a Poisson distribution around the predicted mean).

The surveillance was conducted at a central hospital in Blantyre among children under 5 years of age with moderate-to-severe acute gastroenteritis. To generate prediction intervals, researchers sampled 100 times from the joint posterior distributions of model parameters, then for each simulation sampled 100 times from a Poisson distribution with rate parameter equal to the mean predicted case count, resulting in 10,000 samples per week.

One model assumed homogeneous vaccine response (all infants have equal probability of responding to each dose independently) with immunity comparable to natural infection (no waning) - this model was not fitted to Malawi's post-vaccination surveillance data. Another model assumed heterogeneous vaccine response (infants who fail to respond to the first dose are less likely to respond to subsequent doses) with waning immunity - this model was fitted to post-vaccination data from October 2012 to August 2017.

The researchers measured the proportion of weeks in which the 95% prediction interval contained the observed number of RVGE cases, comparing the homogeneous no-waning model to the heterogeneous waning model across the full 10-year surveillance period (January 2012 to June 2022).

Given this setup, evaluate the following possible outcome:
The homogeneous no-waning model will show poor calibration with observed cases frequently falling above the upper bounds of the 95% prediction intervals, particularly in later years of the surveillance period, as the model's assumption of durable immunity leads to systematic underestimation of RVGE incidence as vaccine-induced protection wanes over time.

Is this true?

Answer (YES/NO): NO